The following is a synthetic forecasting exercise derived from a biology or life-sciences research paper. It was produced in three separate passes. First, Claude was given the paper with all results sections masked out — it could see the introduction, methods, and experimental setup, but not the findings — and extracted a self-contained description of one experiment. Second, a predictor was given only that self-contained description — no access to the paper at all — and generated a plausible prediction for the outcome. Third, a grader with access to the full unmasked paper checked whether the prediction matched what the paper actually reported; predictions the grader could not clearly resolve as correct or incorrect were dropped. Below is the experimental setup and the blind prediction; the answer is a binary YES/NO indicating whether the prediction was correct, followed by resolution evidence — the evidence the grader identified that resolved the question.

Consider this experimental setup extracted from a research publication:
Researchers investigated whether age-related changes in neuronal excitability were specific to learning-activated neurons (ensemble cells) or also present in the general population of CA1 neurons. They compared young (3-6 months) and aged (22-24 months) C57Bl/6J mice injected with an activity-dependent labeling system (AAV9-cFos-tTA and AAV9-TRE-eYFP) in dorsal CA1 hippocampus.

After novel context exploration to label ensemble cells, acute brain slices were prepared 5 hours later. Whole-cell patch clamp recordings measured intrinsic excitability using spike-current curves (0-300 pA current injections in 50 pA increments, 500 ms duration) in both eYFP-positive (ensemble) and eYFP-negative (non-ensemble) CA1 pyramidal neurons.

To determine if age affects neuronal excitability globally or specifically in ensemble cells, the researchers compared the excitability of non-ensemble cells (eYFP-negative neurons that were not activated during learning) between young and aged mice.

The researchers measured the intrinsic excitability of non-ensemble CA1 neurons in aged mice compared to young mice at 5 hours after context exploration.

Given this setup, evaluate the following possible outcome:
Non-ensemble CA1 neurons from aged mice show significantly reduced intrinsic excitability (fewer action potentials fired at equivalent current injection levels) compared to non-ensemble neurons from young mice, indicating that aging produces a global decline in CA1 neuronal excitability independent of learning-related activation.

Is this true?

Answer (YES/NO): NO